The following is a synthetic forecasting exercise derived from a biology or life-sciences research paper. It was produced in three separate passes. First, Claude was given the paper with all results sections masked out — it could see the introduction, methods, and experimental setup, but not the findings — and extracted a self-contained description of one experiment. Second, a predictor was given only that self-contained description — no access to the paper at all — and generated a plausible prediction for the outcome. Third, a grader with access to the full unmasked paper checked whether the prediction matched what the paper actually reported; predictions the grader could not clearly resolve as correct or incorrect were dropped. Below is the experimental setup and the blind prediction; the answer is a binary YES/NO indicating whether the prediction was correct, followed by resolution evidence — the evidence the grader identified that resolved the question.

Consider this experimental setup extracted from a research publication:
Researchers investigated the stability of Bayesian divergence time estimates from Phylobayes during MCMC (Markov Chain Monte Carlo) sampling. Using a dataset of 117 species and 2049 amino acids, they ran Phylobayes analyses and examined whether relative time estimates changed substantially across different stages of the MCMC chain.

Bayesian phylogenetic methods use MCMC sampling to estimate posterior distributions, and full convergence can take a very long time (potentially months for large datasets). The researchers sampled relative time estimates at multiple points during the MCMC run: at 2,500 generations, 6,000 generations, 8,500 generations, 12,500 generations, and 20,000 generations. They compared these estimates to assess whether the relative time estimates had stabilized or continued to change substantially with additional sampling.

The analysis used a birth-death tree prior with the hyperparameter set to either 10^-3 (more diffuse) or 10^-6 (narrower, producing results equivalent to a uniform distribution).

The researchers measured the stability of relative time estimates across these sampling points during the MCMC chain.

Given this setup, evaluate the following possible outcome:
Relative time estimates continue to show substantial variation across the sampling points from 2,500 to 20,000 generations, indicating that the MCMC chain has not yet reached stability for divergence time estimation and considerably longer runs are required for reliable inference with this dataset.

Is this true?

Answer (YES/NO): NO